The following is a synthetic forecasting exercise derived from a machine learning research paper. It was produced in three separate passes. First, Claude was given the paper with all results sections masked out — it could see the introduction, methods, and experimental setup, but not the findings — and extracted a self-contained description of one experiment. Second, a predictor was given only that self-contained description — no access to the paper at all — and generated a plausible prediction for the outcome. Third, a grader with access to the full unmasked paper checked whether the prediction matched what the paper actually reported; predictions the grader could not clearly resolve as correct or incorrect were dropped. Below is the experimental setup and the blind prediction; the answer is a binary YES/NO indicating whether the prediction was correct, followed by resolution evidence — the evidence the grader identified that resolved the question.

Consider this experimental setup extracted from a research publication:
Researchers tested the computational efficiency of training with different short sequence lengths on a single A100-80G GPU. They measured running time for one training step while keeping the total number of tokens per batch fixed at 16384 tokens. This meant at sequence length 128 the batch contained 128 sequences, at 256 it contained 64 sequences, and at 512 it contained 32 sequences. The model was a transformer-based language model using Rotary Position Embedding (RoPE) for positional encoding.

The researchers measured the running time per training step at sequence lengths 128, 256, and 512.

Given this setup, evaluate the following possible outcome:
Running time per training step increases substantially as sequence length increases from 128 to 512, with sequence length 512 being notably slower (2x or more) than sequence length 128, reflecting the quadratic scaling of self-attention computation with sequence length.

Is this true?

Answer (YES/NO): NO